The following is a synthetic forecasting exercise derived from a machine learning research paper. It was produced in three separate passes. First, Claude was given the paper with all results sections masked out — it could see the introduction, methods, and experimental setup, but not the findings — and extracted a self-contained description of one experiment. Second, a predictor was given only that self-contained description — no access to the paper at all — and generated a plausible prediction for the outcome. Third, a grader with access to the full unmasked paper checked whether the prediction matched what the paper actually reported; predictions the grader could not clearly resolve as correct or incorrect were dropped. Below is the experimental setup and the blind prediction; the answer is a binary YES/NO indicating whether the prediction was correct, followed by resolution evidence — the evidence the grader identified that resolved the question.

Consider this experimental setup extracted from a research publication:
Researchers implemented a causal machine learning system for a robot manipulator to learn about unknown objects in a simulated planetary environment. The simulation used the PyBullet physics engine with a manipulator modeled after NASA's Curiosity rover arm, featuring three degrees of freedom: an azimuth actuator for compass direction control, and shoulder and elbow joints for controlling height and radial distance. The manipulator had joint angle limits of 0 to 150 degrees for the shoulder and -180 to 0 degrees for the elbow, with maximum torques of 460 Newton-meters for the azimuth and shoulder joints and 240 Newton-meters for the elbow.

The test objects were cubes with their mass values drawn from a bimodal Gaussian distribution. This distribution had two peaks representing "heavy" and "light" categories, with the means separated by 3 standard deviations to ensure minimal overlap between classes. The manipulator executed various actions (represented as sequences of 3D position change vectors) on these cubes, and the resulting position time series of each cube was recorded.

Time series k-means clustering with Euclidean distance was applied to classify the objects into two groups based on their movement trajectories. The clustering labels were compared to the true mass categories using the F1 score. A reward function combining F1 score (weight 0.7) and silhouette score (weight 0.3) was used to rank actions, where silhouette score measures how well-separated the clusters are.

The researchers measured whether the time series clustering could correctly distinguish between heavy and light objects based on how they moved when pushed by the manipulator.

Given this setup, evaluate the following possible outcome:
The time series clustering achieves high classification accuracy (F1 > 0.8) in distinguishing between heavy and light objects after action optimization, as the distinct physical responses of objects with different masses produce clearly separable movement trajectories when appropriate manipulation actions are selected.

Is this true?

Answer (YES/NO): YES